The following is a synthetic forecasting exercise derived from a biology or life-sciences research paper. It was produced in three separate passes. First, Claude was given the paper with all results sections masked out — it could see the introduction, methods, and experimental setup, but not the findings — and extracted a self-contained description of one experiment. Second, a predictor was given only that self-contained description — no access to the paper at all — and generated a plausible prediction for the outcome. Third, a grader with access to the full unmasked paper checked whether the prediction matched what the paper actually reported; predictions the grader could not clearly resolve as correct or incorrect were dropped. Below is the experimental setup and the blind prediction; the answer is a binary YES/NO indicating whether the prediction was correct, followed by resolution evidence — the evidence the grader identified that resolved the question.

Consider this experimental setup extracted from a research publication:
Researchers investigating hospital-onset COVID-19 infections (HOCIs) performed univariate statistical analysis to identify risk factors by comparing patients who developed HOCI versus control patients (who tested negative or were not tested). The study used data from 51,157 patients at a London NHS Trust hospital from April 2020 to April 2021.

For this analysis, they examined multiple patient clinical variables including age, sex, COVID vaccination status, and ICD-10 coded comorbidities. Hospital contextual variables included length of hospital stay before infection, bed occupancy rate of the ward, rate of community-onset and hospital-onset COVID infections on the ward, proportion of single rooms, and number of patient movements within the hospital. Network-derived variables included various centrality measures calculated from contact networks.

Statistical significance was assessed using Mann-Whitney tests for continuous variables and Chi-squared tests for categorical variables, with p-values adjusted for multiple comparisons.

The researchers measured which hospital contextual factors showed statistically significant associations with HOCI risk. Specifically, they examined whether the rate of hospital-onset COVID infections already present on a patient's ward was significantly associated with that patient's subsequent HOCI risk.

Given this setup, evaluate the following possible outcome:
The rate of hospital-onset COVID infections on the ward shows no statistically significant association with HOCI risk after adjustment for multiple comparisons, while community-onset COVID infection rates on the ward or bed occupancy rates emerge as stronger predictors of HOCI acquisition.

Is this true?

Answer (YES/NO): NO